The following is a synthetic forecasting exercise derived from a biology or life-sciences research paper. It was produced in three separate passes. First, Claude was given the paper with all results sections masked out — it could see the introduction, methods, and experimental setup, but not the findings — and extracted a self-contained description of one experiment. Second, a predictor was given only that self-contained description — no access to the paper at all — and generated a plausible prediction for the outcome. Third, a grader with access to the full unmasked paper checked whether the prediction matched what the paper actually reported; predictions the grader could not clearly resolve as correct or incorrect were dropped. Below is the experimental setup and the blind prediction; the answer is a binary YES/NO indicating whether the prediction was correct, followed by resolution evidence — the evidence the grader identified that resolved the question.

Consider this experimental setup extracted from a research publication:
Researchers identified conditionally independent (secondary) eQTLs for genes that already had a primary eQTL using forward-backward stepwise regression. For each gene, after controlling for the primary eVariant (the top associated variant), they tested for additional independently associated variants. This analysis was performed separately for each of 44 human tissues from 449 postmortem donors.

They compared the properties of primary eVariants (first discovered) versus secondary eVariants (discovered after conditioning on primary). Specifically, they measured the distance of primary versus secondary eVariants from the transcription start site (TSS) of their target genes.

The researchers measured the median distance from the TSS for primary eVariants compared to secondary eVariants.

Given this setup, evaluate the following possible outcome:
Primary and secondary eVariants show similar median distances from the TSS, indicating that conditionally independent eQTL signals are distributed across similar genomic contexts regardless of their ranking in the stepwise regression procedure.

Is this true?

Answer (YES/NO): NO